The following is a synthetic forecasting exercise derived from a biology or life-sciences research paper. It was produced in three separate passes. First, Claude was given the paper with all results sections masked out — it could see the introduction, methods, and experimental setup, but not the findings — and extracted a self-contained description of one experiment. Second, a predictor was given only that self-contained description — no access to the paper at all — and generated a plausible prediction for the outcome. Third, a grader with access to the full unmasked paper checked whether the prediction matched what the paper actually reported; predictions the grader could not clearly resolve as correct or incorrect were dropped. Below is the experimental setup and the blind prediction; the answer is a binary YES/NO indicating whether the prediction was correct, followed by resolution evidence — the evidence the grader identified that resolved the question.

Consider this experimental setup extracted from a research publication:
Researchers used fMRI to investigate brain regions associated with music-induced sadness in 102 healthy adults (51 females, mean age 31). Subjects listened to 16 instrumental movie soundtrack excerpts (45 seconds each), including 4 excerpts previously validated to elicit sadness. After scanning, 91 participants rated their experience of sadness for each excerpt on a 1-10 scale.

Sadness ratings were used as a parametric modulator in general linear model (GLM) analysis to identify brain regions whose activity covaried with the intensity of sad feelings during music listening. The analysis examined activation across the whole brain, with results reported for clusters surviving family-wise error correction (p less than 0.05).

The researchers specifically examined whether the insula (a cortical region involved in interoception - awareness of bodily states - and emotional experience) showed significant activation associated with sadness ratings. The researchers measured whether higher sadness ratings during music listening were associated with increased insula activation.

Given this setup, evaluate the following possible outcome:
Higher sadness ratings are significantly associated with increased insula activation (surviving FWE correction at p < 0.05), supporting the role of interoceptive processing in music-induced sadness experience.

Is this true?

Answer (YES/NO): YES